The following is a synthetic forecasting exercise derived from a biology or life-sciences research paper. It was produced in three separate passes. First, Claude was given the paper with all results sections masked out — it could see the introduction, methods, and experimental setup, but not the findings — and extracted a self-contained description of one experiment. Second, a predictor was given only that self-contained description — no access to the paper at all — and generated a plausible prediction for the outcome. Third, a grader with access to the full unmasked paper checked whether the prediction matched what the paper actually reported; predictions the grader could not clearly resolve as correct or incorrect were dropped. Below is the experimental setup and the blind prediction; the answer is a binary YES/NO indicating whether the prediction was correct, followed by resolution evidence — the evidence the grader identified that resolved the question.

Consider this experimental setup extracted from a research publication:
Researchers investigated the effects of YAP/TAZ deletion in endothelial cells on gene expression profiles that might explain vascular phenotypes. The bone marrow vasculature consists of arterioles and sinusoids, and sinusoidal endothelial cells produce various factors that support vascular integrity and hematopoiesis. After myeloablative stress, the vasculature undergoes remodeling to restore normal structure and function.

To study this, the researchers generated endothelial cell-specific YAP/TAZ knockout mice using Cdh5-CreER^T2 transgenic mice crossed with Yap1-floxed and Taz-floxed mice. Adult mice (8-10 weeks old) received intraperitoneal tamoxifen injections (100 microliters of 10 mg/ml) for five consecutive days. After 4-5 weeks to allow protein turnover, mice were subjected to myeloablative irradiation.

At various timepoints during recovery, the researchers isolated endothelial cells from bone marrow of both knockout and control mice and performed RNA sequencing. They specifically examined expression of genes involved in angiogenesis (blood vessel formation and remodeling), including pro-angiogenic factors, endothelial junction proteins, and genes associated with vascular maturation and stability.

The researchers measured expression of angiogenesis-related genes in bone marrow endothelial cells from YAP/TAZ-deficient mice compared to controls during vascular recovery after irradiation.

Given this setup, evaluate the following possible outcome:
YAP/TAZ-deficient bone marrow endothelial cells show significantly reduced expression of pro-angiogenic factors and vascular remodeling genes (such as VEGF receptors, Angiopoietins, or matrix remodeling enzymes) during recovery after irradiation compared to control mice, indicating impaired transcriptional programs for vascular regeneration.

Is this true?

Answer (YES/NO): YES